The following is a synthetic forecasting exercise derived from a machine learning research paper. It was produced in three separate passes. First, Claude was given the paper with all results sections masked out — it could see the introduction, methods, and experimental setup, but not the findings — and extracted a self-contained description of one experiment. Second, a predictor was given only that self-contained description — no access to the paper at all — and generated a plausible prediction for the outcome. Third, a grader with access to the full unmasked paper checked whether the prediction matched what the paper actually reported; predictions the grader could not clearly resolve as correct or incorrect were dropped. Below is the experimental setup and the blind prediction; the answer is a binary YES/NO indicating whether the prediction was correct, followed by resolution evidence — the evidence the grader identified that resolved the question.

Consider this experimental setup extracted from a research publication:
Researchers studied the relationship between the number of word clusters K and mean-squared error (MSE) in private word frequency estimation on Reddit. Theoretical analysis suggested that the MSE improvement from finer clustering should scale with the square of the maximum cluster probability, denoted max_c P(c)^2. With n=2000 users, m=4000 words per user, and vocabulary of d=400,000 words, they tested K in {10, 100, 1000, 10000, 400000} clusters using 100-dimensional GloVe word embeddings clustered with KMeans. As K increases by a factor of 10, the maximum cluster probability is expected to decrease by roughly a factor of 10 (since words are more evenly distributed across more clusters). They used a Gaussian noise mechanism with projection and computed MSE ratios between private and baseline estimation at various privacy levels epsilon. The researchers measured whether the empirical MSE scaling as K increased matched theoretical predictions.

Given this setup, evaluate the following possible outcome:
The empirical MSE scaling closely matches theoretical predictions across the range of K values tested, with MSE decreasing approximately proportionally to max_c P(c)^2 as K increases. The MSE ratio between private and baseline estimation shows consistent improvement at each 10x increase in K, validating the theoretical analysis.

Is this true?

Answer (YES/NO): YES